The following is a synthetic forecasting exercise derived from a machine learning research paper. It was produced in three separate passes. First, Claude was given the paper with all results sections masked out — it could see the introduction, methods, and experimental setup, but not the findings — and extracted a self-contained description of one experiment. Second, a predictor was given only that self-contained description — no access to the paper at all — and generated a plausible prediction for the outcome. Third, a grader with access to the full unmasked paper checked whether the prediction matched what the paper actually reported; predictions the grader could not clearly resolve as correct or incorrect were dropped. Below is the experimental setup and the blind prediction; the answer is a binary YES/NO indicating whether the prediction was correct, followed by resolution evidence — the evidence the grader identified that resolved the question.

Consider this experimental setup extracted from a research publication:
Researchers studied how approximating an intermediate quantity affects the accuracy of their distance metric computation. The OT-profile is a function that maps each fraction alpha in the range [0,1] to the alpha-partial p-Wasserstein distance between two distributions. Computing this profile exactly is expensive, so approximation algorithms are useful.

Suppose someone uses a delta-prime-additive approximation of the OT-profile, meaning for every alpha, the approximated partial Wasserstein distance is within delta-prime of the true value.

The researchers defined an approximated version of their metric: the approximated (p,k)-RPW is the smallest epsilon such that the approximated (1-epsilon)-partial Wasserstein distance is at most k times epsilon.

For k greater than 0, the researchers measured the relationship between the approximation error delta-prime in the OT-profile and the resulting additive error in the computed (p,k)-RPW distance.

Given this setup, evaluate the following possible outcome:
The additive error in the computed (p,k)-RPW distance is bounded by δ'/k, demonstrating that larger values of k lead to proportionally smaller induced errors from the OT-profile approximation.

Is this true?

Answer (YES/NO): NO